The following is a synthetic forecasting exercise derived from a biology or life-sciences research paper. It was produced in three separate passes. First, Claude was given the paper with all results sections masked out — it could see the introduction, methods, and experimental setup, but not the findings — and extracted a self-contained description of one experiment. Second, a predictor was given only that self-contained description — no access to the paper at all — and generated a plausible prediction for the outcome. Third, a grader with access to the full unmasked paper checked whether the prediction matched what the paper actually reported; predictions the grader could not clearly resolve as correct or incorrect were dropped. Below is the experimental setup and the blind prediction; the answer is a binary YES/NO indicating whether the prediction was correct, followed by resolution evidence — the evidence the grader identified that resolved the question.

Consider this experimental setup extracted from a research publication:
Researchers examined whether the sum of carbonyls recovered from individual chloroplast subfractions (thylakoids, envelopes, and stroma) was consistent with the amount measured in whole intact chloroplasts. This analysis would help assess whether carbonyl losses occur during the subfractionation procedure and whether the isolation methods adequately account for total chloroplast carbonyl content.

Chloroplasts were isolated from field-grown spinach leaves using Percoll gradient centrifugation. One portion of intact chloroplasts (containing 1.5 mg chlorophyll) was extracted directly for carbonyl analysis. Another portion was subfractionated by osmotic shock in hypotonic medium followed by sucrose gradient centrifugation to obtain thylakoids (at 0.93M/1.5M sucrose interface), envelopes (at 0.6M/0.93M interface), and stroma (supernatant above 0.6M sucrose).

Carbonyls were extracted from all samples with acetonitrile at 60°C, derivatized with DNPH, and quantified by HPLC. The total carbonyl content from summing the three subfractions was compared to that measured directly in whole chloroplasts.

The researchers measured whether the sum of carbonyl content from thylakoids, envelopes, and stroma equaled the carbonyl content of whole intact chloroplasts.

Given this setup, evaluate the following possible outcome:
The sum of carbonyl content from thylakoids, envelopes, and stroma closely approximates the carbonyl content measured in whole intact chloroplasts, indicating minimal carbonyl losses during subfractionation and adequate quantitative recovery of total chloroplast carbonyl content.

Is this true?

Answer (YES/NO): NO